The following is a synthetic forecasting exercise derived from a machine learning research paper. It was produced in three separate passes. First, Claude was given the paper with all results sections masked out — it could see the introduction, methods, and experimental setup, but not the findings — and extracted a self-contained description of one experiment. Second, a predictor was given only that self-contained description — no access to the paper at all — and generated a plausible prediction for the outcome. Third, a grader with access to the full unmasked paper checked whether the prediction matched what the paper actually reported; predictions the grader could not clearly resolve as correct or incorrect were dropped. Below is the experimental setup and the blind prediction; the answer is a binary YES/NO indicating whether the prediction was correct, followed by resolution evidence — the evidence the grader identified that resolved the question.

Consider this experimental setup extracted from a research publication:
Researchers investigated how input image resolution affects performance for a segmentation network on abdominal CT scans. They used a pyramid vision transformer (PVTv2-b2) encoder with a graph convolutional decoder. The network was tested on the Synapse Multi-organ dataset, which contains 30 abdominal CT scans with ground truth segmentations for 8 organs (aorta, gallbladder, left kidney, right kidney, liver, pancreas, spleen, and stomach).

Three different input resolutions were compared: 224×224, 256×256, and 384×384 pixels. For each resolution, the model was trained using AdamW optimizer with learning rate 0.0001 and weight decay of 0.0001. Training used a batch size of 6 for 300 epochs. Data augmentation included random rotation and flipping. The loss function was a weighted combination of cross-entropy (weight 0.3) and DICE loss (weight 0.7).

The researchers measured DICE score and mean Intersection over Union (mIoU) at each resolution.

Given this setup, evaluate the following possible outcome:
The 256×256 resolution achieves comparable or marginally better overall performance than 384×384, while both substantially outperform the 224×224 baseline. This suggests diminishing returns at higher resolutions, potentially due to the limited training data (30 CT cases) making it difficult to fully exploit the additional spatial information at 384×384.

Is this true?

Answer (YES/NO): NO